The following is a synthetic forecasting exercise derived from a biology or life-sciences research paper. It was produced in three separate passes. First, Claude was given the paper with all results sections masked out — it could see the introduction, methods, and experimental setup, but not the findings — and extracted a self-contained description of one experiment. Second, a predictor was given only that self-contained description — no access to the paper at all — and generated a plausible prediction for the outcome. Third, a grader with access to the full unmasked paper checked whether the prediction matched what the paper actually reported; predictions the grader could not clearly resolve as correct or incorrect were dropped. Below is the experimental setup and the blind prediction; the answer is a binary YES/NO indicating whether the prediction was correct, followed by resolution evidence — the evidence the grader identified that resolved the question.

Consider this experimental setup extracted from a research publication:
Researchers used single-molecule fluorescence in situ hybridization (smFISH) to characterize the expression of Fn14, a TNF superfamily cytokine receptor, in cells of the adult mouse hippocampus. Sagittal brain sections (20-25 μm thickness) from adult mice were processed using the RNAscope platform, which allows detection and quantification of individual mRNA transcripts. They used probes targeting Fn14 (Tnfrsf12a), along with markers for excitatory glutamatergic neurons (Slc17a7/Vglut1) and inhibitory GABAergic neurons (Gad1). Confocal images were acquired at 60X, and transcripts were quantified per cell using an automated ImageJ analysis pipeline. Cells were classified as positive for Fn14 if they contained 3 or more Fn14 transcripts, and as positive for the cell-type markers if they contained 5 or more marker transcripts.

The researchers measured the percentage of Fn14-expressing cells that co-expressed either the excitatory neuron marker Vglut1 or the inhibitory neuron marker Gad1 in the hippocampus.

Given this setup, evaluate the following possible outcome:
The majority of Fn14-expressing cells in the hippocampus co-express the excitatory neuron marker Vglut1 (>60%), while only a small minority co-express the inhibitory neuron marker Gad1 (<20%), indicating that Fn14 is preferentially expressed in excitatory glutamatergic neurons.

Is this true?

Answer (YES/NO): YES